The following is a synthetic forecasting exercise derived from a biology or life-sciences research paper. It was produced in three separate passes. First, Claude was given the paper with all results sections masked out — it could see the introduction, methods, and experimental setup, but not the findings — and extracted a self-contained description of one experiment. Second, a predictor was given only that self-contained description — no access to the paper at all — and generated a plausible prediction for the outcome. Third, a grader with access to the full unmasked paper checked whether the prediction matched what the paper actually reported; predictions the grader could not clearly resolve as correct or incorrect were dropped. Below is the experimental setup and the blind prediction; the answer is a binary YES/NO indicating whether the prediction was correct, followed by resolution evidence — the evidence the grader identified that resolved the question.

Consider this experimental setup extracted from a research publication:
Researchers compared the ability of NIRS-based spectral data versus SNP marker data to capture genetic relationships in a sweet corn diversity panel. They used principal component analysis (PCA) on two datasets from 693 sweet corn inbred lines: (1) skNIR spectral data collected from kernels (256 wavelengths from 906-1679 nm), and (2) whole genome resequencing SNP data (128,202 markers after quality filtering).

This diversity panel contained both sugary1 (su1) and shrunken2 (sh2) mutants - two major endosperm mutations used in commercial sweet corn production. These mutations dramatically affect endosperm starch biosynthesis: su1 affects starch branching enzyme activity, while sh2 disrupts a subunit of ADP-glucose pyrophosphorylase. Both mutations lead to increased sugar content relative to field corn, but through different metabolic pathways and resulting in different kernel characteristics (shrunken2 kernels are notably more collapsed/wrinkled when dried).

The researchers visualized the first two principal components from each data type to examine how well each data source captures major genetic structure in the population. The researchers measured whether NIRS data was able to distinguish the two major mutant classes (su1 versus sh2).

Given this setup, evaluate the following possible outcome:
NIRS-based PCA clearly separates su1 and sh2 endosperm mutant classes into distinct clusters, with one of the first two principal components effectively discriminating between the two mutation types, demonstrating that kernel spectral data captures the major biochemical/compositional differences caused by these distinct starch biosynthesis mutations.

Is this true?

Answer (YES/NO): YES